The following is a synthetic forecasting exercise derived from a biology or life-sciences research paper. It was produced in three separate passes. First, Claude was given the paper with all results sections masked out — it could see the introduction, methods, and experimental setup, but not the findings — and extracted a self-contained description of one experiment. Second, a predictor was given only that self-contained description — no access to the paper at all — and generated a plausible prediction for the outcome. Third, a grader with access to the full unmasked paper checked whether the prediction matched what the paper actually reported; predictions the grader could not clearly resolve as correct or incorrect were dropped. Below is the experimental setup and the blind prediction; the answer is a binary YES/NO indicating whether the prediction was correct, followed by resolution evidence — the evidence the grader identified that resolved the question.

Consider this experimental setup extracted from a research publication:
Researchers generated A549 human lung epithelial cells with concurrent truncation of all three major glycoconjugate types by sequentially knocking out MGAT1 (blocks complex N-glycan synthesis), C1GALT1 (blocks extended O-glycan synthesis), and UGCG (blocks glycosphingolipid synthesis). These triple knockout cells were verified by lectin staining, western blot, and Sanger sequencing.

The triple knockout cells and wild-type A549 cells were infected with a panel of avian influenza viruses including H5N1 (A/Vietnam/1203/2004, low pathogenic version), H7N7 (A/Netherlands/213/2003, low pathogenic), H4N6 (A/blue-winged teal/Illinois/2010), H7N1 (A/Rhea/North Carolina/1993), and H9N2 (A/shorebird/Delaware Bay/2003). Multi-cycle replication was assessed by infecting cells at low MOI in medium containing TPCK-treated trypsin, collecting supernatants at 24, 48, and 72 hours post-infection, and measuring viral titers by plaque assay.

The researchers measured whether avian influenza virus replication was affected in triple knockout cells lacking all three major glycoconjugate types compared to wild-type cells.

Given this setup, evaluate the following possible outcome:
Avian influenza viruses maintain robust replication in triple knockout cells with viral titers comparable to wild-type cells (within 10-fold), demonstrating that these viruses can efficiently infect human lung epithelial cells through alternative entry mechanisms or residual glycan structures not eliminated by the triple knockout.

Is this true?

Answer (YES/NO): YES